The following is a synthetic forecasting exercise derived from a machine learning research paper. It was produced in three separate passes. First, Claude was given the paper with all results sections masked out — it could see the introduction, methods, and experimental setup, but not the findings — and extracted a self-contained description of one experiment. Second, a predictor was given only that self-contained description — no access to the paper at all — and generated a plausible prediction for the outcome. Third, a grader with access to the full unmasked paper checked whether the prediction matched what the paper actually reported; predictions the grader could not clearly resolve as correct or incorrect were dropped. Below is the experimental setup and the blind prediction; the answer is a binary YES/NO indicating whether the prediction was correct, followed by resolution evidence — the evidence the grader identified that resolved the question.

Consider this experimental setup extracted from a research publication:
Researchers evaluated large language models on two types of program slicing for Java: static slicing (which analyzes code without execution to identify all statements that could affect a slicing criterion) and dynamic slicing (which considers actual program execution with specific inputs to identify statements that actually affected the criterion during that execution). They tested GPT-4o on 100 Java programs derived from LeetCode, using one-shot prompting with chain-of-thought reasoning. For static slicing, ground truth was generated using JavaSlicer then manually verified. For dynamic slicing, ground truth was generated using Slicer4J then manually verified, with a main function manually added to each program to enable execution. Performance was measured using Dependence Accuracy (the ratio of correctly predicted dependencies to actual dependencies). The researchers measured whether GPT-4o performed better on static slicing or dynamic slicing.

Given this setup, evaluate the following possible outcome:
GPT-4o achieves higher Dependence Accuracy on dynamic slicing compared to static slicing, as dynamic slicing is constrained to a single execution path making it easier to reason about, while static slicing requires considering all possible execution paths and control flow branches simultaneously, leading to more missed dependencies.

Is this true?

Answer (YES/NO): NO